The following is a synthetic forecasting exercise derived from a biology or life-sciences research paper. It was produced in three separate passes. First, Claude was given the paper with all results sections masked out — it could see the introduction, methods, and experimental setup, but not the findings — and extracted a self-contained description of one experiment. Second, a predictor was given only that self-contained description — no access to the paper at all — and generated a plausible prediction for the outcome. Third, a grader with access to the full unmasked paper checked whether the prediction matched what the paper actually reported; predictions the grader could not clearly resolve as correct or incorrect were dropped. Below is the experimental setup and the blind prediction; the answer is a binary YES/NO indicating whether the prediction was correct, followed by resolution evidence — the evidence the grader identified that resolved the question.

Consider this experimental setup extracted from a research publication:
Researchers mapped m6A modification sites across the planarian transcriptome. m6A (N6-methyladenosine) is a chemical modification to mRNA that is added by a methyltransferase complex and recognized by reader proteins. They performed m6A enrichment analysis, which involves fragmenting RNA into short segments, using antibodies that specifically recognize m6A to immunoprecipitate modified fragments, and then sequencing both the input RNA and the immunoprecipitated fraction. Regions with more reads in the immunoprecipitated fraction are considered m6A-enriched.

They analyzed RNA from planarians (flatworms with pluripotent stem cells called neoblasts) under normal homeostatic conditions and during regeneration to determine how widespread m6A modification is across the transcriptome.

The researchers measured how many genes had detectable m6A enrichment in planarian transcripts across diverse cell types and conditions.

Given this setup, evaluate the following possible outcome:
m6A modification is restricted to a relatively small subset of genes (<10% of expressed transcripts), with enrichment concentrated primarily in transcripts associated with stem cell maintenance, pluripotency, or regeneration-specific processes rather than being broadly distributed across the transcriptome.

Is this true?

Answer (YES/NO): NO